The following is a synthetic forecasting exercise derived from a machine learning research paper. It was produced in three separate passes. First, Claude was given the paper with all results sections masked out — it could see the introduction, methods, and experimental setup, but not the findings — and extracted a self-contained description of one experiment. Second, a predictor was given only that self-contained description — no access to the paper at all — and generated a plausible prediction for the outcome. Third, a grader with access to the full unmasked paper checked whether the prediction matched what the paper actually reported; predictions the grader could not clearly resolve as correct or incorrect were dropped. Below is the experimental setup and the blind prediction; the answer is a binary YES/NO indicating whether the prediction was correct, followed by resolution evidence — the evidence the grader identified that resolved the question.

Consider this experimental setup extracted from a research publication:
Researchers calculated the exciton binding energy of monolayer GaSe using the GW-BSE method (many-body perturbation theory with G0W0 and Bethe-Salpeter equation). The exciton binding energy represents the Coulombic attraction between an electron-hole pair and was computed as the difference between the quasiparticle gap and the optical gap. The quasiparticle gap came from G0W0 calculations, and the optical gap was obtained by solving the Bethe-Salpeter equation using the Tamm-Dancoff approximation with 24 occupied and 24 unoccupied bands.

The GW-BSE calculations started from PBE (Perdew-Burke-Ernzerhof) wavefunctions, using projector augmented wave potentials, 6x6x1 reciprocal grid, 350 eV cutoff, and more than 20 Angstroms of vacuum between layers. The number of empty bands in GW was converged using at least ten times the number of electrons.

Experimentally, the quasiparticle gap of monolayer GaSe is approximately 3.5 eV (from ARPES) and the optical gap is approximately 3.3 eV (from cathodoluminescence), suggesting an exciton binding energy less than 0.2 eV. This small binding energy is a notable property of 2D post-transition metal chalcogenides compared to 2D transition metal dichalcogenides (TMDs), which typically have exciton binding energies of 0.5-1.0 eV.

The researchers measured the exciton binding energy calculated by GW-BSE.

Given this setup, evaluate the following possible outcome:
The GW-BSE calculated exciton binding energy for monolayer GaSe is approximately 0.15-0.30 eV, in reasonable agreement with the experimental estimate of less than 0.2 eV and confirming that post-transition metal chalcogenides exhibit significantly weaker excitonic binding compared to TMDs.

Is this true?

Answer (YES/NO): NO